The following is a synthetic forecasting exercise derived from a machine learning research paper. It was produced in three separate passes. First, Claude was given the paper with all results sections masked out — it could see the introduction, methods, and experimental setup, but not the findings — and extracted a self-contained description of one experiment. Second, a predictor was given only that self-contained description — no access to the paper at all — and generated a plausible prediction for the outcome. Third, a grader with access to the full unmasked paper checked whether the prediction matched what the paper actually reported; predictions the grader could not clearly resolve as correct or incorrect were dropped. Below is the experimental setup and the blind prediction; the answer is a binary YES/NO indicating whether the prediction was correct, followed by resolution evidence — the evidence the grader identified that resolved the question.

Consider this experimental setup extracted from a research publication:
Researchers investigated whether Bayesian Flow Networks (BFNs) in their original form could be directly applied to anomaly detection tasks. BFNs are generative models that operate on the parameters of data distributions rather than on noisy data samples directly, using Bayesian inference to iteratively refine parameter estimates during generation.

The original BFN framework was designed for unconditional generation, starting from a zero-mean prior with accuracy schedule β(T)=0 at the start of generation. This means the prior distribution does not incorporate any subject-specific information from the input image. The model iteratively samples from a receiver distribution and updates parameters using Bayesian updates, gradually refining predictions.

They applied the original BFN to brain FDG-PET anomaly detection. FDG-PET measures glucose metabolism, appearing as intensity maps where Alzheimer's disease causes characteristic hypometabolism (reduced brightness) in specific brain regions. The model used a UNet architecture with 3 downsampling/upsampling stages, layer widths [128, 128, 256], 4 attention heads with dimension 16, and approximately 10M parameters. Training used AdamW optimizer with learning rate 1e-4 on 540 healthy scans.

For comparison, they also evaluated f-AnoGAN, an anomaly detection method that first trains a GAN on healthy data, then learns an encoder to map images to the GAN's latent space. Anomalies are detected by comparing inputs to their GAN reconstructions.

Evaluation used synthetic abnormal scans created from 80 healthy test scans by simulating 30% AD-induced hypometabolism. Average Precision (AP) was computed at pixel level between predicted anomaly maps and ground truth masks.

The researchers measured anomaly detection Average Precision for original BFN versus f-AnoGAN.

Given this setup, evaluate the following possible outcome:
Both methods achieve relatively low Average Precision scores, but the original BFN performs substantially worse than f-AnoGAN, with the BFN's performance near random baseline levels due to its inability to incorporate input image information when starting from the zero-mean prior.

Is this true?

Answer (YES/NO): NO